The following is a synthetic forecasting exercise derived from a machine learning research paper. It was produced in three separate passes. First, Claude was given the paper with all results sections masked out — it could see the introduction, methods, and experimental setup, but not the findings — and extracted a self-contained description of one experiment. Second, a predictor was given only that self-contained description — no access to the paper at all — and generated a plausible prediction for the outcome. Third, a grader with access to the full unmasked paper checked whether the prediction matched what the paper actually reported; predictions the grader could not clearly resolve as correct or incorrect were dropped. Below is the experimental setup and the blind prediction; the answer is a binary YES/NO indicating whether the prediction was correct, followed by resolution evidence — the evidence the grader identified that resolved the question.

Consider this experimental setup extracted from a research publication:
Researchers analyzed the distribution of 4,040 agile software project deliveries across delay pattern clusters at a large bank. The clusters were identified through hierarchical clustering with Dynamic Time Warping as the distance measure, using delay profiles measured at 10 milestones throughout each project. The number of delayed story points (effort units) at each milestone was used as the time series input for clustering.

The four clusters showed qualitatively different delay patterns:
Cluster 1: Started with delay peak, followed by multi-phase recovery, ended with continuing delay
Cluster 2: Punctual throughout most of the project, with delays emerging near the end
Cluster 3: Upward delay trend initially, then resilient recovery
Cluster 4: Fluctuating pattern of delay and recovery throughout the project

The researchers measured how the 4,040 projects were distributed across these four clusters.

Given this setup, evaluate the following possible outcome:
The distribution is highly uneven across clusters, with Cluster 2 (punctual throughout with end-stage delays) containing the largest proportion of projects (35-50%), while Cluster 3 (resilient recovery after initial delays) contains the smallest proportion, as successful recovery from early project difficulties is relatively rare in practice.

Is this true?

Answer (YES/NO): NO